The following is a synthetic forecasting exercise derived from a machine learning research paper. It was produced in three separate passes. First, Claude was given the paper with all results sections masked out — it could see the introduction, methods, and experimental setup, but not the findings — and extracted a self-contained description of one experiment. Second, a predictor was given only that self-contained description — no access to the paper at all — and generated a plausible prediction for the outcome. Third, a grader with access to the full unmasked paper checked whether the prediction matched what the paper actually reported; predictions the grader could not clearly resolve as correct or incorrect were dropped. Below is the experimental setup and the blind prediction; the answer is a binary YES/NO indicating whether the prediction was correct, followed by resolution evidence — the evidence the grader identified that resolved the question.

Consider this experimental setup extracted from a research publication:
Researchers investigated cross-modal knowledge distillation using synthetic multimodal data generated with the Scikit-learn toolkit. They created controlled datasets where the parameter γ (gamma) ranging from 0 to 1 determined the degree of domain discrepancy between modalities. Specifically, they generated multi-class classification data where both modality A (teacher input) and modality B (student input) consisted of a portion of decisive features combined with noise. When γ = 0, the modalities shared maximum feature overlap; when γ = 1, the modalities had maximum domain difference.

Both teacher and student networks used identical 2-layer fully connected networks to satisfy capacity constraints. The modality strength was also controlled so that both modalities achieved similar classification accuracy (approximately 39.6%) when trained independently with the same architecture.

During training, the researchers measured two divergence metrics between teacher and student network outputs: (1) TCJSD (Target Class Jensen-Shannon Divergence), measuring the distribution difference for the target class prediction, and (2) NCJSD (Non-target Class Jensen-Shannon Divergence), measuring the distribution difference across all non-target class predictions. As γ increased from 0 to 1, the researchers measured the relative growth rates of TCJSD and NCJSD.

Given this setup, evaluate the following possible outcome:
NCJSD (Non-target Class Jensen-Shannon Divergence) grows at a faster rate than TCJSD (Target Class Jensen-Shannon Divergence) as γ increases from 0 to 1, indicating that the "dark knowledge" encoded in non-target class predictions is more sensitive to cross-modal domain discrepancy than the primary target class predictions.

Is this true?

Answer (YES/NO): YES